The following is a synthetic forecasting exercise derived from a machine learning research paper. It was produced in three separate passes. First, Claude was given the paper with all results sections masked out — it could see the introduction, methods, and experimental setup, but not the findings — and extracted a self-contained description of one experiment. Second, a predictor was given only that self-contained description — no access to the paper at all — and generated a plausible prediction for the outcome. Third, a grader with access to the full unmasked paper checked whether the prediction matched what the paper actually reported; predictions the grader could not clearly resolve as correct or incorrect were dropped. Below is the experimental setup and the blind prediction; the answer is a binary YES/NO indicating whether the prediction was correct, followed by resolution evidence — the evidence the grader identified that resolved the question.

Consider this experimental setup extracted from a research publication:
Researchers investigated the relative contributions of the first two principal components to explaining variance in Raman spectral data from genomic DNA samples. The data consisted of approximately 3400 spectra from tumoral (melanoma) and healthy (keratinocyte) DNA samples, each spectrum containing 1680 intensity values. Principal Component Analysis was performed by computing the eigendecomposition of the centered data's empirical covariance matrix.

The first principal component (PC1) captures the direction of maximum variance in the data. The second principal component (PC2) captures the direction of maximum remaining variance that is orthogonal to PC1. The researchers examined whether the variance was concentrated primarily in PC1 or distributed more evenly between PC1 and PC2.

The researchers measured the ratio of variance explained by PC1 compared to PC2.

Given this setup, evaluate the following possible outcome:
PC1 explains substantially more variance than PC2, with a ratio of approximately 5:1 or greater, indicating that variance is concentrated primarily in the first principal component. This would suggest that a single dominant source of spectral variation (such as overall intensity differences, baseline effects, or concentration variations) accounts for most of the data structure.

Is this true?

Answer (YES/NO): YES